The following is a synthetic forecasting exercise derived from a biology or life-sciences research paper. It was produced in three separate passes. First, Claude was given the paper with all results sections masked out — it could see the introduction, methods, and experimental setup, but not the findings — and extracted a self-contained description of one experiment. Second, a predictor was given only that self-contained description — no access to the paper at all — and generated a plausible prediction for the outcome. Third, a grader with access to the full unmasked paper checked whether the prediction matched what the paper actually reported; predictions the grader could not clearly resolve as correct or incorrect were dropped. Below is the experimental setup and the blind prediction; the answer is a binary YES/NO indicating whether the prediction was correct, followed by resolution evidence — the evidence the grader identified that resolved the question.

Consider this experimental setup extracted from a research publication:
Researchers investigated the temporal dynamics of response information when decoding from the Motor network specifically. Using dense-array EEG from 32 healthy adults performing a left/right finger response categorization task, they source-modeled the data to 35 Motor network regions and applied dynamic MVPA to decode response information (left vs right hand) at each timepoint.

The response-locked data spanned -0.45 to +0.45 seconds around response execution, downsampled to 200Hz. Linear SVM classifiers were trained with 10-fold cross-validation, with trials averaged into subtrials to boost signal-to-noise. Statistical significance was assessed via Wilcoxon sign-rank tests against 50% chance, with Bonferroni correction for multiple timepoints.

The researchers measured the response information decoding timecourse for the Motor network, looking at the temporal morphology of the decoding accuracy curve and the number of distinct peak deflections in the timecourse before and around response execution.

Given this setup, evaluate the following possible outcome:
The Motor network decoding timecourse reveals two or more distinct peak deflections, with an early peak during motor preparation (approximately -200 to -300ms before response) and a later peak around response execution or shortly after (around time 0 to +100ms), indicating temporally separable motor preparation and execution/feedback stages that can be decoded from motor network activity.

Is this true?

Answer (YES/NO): NO